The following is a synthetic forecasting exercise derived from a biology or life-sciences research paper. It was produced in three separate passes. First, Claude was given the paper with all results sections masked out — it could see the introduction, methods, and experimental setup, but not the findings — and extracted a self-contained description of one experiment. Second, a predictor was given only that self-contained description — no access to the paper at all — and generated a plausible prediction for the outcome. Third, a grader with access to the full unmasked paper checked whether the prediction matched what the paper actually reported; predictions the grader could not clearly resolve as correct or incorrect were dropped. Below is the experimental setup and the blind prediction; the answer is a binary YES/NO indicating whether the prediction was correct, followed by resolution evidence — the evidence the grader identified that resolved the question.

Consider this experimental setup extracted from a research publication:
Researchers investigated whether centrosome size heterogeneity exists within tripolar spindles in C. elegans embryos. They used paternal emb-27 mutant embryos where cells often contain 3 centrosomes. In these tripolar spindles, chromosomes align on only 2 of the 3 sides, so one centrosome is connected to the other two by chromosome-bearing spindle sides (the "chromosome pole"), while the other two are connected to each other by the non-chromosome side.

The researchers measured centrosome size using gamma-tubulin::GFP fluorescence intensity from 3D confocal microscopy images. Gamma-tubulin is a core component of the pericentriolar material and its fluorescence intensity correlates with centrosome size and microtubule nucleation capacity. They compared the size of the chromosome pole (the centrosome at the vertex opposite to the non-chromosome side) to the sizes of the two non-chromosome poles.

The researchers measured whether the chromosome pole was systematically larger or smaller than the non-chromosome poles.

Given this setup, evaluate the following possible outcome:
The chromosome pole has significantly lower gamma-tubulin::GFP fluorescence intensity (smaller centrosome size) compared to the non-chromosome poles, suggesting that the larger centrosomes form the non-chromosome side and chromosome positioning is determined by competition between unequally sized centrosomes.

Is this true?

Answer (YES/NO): NO